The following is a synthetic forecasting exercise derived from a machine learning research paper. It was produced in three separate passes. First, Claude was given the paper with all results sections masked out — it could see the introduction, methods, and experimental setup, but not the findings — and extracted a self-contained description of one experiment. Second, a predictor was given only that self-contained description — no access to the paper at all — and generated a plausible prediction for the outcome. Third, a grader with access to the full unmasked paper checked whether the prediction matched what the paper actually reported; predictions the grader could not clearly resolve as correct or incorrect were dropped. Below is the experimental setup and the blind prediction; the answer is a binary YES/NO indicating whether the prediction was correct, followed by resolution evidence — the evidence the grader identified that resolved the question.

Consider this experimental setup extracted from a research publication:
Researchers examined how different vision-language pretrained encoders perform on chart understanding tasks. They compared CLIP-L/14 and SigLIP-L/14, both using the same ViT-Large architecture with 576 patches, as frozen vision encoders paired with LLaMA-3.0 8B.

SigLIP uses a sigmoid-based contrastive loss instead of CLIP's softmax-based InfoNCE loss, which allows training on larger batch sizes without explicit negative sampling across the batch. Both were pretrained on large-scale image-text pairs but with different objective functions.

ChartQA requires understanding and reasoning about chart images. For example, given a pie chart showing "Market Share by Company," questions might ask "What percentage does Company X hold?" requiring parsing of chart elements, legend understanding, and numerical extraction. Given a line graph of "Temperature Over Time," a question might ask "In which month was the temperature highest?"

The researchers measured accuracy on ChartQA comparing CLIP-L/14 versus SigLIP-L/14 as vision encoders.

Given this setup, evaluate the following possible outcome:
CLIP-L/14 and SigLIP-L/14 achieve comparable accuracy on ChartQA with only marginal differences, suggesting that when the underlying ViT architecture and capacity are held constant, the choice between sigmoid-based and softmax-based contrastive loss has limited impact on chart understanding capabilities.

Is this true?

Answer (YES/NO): NO